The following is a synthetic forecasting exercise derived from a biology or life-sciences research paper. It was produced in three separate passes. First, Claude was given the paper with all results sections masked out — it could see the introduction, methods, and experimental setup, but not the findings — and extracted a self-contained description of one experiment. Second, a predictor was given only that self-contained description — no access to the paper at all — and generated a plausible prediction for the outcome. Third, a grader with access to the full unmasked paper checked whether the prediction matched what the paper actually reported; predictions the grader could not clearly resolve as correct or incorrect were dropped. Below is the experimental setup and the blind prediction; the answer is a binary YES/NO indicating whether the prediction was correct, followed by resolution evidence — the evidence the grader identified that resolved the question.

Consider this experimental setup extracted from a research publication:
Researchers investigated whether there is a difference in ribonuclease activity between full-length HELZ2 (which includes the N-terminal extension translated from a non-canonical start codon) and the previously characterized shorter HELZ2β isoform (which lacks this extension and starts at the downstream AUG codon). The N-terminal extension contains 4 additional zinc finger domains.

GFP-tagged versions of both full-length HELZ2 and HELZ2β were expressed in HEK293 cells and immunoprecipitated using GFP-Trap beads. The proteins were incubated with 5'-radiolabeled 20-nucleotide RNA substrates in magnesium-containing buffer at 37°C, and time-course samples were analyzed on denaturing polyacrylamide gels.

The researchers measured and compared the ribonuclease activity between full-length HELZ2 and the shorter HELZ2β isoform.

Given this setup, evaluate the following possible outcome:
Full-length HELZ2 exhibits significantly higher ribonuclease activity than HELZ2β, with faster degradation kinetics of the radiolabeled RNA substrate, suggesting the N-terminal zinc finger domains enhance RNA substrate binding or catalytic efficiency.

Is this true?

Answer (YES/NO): NO